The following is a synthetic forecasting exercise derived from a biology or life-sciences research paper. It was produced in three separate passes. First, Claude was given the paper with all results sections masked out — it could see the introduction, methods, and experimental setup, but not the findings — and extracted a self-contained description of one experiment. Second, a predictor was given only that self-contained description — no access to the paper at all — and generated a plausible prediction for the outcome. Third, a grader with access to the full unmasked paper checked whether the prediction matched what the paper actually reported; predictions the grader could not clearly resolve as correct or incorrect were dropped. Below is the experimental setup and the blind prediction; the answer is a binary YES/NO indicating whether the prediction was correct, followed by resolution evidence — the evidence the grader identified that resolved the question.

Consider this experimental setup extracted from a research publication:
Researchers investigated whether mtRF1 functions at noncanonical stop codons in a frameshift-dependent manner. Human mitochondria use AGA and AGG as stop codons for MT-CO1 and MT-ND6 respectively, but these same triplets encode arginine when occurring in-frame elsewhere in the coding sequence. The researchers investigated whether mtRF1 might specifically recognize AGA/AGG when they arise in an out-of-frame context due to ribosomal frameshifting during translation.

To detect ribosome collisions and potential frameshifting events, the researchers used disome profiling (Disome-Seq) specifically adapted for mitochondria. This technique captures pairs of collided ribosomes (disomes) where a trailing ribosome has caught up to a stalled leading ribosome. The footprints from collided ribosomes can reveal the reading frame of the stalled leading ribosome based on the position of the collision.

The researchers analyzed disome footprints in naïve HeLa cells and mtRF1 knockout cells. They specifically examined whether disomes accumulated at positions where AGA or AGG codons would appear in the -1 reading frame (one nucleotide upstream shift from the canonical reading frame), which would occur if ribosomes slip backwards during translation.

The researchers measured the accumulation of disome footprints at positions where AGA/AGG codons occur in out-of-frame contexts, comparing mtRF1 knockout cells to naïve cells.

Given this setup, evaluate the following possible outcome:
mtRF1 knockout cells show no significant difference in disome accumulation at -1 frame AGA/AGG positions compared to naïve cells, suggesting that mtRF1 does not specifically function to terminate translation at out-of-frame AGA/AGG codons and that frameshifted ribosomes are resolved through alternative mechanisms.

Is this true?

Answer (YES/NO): NO